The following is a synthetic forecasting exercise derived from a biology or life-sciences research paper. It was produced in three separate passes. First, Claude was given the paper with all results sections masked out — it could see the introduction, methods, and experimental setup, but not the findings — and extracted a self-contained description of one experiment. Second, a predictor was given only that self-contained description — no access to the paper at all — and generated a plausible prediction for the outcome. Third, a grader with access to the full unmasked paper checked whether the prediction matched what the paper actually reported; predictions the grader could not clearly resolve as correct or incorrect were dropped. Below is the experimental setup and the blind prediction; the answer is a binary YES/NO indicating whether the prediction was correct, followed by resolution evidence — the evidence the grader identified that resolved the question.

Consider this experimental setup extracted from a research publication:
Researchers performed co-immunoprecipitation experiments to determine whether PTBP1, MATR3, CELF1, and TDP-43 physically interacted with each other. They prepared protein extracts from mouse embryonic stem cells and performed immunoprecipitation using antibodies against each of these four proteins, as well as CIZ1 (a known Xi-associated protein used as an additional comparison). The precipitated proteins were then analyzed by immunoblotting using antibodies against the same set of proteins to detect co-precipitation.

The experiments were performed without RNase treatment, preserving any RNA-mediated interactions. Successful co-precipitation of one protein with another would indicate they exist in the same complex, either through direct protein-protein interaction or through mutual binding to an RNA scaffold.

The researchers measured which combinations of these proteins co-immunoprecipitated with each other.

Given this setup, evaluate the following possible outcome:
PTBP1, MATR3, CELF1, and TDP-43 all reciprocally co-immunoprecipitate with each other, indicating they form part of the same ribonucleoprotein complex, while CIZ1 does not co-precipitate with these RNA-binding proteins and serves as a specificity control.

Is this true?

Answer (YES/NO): NO